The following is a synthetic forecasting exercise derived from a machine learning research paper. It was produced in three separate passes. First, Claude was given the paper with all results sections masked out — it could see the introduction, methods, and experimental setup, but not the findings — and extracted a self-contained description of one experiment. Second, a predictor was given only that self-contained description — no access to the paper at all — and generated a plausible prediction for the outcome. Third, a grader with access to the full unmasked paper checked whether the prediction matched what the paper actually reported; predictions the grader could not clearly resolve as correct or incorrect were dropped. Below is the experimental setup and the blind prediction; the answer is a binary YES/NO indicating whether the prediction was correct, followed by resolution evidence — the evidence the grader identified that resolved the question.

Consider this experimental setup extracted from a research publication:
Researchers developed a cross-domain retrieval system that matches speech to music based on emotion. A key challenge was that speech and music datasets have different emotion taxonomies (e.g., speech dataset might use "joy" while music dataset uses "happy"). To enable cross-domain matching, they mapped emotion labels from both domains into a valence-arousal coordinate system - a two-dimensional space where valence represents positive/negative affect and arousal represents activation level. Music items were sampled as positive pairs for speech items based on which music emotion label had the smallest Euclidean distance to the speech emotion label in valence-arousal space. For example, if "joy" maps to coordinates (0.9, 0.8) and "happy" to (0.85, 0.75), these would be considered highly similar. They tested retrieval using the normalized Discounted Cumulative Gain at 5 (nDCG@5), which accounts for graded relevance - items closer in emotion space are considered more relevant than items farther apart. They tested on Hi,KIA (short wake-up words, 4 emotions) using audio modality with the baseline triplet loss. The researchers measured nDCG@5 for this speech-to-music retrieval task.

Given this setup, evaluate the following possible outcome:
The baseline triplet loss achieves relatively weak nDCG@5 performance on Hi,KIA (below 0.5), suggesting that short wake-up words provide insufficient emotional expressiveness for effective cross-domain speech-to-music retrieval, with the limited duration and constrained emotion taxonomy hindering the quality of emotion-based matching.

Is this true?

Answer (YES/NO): NO